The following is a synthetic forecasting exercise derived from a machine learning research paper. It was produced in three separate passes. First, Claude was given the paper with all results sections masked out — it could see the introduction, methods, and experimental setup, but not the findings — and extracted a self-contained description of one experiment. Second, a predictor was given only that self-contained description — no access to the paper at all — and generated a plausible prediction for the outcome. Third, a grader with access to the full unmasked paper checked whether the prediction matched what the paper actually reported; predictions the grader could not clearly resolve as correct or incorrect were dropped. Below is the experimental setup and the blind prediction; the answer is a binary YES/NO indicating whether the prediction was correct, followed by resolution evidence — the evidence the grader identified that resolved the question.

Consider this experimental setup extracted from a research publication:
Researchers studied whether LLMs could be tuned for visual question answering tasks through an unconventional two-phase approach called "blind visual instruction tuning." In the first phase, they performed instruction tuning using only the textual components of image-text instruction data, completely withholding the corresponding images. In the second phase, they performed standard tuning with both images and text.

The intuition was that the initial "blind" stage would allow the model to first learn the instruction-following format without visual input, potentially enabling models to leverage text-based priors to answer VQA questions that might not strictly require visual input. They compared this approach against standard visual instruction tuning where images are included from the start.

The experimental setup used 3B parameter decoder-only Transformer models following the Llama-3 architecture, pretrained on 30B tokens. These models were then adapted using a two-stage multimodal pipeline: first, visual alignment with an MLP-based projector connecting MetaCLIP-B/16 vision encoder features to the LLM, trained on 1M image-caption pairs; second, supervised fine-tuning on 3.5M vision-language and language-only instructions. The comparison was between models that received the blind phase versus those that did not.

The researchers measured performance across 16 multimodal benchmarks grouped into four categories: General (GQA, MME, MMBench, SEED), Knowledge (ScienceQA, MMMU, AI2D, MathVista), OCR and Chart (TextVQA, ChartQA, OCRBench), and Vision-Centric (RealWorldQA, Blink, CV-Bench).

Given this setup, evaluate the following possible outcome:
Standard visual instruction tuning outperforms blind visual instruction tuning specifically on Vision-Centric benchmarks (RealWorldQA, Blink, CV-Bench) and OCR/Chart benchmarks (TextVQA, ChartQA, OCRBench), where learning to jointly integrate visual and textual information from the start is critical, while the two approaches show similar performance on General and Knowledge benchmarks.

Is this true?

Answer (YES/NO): NO